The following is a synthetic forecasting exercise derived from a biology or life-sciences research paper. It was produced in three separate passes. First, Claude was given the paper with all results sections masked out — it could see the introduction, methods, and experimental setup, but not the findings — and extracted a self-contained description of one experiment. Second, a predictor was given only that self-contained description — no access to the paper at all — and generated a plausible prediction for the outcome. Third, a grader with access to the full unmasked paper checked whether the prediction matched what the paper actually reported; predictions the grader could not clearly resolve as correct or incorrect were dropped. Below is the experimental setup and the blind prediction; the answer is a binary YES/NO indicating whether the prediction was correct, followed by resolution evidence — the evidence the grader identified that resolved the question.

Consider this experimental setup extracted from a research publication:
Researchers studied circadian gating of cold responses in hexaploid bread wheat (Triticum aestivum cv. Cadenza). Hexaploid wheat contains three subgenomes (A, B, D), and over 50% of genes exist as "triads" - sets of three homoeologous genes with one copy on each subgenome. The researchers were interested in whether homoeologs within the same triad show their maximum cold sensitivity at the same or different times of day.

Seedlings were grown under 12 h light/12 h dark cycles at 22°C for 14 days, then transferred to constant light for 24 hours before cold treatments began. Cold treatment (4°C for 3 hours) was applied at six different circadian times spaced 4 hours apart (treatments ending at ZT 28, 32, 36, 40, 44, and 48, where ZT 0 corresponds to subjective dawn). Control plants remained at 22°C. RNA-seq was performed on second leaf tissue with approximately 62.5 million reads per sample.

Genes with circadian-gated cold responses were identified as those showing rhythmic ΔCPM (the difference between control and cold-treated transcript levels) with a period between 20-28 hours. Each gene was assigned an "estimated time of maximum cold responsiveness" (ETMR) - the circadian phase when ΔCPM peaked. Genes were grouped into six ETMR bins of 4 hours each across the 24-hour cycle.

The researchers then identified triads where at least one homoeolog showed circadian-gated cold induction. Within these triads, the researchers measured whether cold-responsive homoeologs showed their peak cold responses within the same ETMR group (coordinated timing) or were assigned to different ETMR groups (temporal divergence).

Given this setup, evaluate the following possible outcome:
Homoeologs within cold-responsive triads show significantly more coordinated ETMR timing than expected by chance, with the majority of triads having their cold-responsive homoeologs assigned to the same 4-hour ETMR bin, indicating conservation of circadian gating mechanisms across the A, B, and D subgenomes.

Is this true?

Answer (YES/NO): NO